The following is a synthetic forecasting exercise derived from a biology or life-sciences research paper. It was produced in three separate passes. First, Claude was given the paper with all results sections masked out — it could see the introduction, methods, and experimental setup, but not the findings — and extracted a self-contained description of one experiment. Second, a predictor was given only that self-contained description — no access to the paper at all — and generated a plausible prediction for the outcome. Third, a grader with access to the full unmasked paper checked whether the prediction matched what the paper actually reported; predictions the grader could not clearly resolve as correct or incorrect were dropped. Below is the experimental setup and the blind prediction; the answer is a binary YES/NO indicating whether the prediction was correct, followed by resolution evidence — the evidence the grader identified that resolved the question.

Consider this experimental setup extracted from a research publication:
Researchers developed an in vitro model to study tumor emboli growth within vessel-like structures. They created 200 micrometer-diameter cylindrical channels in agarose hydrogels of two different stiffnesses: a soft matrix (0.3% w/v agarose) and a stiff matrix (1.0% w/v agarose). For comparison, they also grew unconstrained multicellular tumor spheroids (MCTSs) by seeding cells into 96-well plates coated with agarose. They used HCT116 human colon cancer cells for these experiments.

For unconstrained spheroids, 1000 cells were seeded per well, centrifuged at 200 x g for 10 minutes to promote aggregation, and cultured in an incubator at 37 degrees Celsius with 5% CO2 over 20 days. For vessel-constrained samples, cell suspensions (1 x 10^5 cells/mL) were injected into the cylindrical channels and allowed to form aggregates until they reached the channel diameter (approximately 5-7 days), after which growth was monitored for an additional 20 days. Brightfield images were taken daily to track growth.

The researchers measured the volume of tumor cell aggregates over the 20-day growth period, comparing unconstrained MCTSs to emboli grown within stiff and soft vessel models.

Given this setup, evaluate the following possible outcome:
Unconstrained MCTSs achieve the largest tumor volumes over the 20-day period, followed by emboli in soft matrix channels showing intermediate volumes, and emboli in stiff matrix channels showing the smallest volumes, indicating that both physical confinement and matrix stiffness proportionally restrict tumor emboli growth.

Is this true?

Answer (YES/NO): NO